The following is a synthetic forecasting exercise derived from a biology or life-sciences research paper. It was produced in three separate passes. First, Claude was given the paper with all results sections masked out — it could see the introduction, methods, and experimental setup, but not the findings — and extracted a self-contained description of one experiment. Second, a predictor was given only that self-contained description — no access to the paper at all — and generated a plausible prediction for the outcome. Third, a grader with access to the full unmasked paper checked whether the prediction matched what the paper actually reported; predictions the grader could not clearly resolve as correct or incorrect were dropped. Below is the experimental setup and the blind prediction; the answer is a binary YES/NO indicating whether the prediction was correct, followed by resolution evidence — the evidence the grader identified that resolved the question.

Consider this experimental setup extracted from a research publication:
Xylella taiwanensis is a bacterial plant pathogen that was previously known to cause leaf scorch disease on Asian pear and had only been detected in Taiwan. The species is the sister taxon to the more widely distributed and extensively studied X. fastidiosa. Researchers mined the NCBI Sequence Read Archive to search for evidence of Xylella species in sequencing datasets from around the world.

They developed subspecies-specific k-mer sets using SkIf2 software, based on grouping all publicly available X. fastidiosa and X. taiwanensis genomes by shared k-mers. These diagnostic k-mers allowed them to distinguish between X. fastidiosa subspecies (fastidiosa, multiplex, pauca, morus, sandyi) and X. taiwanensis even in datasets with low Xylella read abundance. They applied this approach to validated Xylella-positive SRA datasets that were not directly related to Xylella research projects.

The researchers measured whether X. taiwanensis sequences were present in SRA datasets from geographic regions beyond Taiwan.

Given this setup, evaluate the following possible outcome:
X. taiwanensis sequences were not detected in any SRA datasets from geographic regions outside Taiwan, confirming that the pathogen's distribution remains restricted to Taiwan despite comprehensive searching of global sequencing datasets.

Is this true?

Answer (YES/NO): NO